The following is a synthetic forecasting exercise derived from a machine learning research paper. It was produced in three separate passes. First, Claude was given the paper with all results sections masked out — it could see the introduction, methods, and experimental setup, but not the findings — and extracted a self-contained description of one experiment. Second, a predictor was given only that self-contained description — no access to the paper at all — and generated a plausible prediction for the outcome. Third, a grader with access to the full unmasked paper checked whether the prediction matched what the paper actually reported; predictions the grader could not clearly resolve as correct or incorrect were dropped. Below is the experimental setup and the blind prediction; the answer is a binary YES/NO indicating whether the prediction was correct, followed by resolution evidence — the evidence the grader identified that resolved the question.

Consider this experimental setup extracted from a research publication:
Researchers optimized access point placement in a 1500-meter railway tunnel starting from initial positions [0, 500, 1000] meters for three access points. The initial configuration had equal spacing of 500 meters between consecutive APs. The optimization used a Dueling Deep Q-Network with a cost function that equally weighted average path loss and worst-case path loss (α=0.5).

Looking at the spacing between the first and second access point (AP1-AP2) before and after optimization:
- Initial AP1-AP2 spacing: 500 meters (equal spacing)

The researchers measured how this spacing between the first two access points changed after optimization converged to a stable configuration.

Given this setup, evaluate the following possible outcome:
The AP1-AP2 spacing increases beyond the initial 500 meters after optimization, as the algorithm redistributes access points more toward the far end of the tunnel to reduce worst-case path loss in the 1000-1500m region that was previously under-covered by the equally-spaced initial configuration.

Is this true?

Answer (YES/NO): NO